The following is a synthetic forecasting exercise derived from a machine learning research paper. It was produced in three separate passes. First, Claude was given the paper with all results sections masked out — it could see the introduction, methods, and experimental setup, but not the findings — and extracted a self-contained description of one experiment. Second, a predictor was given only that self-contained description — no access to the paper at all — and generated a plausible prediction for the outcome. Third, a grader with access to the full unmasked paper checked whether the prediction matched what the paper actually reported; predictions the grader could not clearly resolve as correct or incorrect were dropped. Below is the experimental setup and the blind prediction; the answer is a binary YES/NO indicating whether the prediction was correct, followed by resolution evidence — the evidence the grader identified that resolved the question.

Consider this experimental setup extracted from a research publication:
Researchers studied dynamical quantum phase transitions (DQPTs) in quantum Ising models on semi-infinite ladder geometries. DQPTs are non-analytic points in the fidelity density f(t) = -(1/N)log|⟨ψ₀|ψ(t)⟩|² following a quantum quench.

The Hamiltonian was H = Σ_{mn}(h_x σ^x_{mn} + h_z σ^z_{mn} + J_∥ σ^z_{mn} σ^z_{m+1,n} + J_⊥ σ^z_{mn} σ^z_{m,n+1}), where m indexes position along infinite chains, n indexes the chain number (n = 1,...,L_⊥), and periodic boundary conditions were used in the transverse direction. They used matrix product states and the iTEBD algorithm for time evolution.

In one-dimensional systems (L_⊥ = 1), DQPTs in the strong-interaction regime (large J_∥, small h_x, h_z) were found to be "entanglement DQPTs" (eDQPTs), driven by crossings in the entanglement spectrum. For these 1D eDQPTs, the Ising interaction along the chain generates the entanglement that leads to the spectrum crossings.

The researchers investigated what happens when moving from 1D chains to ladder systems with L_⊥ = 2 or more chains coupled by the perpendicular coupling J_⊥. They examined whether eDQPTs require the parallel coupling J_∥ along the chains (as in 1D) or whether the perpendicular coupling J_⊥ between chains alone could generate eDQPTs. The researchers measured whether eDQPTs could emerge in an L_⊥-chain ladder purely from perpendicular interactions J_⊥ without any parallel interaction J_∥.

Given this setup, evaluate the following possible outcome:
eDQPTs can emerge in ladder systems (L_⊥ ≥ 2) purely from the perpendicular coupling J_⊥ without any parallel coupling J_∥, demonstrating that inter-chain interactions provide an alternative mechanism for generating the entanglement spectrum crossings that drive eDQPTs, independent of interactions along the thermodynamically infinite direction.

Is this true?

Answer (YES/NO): NO